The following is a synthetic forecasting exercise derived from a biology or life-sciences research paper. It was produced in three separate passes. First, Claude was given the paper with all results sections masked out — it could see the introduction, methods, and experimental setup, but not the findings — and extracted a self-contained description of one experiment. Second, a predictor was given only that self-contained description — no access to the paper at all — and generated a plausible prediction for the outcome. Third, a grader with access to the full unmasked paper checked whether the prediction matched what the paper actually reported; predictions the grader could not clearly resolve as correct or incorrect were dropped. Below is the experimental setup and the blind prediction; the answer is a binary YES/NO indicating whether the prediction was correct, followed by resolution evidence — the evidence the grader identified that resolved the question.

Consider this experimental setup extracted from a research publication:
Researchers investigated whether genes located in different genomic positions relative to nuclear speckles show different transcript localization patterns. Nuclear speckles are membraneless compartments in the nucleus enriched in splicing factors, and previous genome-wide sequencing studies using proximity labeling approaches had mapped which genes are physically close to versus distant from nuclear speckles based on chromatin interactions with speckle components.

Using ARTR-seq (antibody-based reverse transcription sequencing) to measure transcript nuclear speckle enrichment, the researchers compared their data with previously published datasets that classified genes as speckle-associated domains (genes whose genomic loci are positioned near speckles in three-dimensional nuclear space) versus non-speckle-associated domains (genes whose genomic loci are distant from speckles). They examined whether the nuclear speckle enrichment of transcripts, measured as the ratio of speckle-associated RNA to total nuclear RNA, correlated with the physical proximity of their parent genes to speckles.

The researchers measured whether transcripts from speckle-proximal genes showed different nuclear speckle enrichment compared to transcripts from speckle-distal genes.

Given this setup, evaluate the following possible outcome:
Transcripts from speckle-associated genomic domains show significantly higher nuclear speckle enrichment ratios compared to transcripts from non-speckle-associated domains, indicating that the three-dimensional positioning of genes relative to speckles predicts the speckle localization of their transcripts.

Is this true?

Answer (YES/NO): YES